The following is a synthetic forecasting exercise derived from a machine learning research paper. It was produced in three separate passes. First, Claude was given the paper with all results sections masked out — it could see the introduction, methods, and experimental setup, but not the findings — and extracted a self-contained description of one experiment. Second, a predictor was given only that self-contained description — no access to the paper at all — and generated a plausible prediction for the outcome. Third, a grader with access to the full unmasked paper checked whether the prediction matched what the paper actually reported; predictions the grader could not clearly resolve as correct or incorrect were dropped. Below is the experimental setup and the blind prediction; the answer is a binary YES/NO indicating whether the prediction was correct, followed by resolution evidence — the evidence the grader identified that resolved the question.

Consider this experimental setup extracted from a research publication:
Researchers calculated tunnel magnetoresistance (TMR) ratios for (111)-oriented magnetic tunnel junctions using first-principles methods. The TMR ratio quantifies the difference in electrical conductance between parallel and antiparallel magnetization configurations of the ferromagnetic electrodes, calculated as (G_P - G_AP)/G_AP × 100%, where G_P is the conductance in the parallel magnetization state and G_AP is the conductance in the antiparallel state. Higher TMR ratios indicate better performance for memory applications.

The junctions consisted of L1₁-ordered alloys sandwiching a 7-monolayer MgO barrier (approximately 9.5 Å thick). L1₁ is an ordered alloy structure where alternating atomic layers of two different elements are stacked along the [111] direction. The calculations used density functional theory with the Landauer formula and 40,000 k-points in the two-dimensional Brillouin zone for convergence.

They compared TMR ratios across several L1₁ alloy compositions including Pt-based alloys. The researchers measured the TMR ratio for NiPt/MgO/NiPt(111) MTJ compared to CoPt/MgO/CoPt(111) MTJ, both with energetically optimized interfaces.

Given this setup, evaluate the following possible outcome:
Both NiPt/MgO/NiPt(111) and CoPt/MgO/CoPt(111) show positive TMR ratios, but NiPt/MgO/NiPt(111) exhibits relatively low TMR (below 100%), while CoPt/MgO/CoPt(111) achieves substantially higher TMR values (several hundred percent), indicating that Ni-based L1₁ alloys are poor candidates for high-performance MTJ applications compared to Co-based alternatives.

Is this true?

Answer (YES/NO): NO